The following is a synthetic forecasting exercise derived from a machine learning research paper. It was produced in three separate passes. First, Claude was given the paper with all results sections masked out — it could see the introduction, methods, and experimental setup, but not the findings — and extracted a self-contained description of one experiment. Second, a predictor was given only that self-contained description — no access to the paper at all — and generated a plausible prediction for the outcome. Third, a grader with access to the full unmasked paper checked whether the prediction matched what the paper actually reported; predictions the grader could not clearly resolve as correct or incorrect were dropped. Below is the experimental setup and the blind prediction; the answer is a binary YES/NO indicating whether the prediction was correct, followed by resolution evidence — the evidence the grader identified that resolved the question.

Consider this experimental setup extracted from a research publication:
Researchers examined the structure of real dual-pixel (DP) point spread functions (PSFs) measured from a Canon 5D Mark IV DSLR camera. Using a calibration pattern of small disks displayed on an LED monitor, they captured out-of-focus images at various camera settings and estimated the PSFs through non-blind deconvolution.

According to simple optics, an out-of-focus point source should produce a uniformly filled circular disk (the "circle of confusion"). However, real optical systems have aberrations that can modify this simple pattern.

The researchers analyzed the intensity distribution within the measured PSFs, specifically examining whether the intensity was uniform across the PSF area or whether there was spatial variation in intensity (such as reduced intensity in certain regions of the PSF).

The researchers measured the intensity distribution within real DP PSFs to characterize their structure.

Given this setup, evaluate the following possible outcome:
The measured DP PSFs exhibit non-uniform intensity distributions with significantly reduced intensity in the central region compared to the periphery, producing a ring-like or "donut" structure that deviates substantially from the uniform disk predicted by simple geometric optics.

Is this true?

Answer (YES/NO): YES